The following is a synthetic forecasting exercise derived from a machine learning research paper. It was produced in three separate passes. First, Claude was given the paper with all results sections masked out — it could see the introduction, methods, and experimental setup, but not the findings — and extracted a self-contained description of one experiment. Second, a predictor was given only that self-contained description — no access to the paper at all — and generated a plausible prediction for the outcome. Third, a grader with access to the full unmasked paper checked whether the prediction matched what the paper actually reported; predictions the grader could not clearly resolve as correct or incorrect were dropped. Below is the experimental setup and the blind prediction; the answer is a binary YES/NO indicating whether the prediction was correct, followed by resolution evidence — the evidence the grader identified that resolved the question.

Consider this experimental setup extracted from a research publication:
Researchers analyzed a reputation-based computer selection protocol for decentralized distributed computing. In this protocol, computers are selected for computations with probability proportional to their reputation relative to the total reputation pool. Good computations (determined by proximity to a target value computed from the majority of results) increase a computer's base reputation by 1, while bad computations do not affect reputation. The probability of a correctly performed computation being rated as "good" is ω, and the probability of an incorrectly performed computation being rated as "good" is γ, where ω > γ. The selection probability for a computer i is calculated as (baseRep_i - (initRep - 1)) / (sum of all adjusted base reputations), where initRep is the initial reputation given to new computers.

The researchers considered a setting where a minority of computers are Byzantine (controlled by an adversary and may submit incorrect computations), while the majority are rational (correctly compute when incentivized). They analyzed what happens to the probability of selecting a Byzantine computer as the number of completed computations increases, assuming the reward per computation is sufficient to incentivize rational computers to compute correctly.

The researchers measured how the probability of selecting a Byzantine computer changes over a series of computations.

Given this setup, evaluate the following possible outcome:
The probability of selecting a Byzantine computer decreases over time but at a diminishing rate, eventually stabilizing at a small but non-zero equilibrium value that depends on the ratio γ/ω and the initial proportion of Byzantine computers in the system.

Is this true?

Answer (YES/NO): NO